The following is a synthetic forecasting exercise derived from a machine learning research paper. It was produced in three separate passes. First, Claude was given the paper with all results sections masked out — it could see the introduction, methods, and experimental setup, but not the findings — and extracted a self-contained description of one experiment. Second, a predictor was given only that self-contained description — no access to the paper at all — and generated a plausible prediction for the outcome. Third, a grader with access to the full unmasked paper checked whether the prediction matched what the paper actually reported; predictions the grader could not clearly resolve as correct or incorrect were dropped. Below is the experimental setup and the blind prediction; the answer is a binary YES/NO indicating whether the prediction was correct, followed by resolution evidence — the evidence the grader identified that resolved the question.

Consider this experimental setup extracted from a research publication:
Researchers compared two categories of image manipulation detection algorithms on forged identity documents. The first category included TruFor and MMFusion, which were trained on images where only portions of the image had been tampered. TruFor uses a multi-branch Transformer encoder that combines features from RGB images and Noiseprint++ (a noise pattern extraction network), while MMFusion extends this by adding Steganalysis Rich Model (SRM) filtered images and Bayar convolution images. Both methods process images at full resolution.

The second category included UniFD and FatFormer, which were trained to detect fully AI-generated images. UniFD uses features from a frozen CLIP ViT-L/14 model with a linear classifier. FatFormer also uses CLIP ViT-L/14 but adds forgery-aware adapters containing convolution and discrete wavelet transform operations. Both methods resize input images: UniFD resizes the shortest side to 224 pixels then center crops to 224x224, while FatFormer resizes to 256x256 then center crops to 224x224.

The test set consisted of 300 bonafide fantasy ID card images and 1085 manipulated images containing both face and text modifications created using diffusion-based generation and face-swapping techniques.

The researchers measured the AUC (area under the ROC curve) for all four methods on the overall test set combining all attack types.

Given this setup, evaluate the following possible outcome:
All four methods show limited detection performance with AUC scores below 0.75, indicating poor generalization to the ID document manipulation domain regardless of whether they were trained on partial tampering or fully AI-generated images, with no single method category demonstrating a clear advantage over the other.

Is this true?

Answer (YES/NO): NO